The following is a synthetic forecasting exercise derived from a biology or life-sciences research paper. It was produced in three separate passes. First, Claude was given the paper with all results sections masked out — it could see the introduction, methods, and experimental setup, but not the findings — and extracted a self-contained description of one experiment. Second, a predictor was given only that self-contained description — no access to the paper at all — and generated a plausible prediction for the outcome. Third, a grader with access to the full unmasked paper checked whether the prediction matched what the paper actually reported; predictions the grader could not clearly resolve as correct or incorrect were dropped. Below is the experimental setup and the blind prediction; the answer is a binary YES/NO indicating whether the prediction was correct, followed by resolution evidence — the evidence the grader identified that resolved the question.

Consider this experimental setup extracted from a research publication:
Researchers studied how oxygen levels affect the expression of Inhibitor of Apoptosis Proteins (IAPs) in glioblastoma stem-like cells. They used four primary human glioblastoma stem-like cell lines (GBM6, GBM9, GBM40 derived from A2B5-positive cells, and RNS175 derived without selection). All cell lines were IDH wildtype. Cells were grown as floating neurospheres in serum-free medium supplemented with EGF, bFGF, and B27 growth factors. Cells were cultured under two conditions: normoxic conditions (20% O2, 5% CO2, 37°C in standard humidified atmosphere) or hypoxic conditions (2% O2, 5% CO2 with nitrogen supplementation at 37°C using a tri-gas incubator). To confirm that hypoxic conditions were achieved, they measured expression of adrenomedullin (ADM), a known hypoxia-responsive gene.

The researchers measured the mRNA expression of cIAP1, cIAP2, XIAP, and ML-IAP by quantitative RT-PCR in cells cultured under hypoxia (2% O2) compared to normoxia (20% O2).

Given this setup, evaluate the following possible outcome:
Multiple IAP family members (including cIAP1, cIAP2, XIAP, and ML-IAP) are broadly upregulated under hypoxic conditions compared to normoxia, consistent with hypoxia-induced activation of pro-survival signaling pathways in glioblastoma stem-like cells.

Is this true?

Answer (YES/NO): NO